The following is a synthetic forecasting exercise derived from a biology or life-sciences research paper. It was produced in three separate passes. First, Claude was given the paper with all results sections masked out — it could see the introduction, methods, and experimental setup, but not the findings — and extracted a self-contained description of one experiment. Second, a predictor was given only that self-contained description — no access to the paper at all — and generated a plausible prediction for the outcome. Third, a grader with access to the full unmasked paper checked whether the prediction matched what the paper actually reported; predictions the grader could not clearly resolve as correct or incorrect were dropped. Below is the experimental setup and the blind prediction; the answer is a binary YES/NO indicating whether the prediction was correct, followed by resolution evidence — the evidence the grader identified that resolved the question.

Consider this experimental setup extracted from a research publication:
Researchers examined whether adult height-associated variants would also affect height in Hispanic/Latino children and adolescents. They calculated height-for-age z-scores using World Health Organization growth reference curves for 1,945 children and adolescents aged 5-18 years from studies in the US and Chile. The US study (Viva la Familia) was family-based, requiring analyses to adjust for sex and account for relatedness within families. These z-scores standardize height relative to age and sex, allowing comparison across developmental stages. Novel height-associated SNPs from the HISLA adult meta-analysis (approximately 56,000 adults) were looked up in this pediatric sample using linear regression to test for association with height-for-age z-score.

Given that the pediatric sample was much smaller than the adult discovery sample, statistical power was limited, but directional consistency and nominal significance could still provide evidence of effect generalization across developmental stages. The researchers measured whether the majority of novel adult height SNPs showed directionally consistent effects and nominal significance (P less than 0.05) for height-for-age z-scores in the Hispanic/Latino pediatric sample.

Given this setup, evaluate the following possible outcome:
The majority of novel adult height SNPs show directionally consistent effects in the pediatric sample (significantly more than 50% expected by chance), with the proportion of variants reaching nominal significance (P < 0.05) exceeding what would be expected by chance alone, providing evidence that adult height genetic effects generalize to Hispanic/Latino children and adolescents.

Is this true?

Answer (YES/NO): NO